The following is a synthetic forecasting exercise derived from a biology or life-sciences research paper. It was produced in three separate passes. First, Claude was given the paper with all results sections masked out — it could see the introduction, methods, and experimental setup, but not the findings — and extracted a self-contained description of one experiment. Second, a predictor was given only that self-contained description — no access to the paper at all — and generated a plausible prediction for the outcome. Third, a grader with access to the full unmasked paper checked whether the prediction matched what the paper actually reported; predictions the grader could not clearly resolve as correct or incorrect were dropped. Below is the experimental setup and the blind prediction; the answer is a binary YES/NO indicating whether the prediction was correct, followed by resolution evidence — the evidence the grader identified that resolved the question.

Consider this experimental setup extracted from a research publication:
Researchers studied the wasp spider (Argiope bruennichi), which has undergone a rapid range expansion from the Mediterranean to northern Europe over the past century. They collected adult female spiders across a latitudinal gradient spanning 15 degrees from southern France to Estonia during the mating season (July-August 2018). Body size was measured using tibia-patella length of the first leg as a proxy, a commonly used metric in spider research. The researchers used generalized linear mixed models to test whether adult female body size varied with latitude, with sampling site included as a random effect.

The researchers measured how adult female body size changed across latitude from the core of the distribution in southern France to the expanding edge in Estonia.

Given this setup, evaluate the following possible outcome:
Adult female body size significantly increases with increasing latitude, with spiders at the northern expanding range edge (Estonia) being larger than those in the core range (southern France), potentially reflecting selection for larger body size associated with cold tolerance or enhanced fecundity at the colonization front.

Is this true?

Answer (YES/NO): NO